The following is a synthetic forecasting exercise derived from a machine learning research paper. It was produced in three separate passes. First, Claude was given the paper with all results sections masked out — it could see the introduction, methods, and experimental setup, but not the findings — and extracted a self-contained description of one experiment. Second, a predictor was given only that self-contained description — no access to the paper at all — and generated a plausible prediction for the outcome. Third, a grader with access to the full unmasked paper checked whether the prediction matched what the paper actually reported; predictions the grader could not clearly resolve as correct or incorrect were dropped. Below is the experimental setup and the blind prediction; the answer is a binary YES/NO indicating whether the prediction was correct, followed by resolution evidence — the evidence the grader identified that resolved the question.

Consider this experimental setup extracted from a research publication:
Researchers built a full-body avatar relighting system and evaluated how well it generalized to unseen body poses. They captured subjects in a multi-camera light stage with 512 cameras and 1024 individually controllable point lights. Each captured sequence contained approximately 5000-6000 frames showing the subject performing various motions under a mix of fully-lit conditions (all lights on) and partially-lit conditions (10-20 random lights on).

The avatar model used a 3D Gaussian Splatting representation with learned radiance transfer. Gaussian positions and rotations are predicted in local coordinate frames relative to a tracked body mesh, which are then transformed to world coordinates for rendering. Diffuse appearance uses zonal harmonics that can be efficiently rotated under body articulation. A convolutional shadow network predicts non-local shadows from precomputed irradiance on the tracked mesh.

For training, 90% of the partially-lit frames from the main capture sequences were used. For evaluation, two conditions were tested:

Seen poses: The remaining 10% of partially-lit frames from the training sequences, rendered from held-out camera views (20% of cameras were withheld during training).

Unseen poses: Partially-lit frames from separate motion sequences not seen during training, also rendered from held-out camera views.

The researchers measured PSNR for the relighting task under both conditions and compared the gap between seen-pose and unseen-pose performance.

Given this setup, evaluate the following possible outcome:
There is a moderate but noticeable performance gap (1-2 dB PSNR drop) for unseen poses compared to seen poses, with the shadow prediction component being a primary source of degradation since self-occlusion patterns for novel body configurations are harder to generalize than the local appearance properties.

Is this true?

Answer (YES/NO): NO